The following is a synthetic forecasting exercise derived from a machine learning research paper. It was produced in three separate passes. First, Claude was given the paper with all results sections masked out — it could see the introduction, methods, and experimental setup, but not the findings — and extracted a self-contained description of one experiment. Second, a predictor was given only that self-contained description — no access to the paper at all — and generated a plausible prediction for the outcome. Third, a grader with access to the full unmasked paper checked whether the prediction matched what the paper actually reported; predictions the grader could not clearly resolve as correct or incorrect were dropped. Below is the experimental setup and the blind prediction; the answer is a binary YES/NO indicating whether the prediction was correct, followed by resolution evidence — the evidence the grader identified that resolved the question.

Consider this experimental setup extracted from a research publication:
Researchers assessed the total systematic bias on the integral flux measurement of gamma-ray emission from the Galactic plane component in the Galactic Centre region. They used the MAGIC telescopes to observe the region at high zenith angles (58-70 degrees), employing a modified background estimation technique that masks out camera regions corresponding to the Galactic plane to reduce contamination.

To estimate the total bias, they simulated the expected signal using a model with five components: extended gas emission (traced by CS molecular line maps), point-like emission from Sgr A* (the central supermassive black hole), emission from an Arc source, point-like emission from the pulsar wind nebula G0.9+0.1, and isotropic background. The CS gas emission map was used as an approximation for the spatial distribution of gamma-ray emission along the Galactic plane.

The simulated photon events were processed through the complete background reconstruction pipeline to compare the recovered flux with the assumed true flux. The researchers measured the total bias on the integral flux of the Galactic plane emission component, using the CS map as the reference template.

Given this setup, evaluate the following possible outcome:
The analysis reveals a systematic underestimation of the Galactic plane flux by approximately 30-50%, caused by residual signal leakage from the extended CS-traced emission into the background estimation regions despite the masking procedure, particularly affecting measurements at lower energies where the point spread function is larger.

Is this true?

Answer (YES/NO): NO